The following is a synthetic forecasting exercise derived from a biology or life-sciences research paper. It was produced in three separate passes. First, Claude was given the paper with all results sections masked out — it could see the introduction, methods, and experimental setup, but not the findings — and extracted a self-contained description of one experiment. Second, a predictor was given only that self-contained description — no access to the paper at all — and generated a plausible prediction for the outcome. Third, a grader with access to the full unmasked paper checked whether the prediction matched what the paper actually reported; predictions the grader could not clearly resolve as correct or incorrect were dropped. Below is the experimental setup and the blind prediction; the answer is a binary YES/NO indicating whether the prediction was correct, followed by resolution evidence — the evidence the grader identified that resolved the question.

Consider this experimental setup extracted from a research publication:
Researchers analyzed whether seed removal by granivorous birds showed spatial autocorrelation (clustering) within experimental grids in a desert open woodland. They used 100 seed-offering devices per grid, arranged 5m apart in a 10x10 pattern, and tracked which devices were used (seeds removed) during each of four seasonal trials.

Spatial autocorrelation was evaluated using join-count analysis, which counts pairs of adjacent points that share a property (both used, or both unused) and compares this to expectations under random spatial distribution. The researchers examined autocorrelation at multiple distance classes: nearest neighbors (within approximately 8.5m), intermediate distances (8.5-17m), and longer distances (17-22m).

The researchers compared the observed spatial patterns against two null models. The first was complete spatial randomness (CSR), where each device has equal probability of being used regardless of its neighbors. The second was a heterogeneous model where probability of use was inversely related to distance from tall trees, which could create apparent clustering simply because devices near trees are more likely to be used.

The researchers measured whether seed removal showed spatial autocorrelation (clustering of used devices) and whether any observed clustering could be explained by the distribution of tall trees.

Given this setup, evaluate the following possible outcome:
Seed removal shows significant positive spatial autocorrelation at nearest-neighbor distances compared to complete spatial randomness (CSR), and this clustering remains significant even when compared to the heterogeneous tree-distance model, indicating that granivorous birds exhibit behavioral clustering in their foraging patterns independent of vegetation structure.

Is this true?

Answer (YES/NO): NO